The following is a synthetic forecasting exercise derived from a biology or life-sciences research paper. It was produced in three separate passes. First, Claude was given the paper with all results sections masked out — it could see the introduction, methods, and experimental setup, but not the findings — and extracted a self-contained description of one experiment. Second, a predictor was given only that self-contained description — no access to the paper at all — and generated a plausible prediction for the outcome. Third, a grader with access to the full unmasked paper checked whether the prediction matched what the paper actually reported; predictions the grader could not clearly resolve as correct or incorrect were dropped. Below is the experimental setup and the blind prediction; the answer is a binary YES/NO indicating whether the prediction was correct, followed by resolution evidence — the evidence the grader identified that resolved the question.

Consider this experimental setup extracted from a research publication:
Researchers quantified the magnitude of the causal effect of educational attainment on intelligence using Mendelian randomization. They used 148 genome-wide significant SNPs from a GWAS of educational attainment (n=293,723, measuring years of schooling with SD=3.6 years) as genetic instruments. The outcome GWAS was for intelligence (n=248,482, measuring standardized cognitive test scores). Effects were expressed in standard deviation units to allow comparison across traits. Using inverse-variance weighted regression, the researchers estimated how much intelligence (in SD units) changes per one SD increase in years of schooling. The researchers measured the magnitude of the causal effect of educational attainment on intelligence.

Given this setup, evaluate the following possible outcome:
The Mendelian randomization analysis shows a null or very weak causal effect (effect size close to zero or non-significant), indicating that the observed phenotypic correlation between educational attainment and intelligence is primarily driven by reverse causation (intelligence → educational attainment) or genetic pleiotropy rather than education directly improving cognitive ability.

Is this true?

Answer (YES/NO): NO